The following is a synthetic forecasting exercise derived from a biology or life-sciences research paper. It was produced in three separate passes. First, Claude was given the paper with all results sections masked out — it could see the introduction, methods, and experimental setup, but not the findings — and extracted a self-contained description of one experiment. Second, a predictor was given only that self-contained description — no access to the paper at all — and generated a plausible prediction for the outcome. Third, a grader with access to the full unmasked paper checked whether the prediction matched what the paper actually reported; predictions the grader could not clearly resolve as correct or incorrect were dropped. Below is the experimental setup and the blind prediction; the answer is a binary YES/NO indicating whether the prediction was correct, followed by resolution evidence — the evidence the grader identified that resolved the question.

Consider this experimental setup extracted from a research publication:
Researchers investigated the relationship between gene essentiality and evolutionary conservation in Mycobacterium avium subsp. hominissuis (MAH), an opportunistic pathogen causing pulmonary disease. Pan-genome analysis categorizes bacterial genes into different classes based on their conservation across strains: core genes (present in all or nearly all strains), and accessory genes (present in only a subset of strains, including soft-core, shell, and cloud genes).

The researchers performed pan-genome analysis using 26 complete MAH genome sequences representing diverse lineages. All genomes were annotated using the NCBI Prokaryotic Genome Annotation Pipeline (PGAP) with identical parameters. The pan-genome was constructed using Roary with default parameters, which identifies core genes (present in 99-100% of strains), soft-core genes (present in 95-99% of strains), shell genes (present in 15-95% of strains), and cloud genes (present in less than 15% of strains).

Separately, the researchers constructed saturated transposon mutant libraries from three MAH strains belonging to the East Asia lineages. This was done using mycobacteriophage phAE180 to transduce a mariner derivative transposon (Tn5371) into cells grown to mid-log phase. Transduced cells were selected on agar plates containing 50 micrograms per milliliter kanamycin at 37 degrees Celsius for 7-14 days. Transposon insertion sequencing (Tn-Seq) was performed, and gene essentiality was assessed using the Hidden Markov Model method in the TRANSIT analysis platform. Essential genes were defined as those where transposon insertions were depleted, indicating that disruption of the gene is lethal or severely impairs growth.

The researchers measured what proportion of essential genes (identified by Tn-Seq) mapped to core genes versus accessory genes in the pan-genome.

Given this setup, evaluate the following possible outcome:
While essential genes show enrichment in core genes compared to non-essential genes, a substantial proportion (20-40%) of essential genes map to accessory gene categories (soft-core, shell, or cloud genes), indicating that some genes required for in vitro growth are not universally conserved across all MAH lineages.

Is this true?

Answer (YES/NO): NO